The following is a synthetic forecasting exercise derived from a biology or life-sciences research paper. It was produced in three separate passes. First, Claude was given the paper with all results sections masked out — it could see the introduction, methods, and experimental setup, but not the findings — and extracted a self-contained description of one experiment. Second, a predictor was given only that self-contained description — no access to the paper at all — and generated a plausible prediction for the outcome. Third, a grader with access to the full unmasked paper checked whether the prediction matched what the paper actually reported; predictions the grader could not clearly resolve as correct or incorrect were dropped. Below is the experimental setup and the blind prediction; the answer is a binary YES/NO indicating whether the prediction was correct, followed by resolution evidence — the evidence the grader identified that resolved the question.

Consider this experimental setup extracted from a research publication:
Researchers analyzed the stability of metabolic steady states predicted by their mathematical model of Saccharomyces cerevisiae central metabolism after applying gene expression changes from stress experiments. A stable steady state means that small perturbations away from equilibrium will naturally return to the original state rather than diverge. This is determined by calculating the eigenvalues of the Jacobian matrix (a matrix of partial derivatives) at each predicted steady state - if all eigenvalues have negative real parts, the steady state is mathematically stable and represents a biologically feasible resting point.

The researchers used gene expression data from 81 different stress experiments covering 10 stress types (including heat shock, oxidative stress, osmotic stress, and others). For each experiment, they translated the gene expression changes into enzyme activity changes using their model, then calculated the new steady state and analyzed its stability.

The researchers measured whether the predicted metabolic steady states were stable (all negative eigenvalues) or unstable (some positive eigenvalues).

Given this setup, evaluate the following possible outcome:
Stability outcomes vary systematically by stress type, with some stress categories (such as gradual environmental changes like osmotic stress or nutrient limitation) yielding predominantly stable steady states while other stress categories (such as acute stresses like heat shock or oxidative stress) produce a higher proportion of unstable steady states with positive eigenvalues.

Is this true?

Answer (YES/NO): NO